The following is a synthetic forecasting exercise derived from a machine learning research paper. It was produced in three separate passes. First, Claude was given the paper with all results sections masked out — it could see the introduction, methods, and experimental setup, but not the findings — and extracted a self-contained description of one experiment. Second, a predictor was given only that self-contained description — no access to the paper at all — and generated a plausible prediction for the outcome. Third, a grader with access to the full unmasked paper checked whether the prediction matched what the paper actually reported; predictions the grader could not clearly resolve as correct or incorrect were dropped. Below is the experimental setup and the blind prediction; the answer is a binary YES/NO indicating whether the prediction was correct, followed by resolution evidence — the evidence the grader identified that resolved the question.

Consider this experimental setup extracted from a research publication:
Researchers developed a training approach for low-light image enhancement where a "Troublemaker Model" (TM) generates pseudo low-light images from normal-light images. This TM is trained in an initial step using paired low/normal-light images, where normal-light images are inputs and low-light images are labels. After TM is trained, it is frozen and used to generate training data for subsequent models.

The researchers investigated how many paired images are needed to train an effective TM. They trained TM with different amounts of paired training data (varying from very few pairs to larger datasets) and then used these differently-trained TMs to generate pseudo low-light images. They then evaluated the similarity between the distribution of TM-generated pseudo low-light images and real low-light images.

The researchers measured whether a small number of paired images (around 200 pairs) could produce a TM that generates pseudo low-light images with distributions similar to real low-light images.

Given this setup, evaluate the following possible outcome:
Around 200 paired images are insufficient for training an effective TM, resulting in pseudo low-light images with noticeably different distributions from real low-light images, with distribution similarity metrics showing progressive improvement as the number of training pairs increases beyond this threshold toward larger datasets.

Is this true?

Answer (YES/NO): NO